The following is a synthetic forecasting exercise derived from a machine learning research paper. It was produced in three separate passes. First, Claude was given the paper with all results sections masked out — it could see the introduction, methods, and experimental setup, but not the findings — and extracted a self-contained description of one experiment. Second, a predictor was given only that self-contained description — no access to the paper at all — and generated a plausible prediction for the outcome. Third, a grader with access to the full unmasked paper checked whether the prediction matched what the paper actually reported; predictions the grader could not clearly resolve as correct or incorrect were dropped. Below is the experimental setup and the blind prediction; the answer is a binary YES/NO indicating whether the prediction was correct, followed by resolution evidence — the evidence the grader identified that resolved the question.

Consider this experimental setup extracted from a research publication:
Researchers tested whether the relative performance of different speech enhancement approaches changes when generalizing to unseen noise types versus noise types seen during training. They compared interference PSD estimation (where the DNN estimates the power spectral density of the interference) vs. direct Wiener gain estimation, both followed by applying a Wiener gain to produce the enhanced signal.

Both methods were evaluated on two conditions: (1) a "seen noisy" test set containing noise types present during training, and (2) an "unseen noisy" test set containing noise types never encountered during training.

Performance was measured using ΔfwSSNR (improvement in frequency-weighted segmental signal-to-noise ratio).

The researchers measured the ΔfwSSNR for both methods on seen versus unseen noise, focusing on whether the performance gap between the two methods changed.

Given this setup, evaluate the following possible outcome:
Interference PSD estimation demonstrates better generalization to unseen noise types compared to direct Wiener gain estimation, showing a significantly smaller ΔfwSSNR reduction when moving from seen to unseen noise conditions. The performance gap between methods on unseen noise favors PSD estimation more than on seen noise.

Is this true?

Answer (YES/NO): NO